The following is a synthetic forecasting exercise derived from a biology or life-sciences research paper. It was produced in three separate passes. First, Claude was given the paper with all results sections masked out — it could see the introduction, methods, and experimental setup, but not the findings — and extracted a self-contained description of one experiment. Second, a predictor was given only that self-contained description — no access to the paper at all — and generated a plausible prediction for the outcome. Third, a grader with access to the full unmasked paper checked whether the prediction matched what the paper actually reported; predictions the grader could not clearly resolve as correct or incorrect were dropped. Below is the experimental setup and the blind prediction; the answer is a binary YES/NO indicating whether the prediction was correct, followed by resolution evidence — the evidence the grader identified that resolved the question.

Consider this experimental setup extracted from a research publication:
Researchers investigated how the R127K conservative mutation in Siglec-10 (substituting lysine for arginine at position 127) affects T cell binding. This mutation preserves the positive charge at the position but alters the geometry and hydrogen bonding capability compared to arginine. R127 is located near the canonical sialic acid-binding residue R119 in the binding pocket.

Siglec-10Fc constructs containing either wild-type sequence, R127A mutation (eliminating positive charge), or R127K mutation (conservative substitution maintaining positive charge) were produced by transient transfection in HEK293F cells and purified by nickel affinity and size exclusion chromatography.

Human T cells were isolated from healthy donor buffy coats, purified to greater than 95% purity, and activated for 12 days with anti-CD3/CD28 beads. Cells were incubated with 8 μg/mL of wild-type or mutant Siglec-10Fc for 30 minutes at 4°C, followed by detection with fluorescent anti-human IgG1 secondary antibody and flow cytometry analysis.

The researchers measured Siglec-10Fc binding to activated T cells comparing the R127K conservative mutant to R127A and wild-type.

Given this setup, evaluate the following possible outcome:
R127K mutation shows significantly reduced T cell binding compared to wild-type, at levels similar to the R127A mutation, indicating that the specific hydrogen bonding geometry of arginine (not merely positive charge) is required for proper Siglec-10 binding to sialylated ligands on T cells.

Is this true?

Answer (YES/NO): YES